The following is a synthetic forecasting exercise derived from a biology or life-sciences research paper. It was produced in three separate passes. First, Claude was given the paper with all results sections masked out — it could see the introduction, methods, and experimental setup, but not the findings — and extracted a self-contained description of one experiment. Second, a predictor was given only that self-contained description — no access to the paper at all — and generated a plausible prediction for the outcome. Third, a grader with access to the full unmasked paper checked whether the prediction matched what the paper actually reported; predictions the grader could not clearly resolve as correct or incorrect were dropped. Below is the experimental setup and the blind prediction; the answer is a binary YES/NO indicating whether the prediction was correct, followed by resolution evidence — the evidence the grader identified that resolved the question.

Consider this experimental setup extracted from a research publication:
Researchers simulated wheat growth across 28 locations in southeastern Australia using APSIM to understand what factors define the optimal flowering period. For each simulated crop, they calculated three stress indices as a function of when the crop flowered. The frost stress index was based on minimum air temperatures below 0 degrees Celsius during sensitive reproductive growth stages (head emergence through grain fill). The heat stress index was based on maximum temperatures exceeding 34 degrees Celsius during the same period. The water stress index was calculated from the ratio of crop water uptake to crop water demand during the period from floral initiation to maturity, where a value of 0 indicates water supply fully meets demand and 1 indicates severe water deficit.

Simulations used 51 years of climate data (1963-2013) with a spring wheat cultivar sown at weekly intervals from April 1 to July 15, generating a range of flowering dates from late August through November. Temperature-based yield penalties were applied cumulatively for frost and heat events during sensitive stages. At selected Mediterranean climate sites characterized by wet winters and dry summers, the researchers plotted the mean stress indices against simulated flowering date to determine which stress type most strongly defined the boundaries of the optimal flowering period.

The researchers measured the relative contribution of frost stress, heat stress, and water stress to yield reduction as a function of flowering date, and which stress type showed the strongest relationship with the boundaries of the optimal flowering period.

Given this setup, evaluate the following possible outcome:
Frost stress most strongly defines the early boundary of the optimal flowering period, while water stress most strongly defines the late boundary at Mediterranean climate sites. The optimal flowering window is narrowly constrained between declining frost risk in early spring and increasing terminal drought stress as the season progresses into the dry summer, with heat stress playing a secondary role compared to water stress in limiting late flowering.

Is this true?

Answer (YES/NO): NO